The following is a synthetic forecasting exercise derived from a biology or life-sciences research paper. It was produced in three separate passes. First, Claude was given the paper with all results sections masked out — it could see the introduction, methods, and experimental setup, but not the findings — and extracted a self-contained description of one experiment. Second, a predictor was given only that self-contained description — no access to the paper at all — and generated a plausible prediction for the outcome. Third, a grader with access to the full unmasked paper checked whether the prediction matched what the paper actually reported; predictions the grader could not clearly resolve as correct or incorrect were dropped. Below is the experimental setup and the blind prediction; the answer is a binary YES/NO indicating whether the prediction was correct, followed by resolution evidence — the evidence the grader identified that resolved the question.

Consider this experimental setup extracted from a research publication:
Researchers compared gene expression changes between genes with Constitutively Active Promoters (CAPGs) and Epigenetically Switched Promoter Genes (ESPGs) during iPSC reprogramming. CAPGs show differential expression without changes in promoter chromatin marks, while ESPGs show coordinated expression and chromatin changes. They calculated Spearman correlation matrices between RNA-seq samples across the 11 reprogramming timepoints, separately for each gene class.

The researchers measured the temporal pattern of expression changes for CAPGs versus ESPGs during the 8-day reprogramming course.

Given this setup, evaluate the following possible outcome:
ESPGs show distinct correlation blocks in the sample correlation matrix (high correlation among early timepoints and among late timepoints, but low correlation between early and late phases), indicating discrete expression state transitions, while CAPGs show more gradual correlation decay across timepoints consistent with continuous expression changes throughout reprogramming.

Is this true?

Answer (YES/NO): NO